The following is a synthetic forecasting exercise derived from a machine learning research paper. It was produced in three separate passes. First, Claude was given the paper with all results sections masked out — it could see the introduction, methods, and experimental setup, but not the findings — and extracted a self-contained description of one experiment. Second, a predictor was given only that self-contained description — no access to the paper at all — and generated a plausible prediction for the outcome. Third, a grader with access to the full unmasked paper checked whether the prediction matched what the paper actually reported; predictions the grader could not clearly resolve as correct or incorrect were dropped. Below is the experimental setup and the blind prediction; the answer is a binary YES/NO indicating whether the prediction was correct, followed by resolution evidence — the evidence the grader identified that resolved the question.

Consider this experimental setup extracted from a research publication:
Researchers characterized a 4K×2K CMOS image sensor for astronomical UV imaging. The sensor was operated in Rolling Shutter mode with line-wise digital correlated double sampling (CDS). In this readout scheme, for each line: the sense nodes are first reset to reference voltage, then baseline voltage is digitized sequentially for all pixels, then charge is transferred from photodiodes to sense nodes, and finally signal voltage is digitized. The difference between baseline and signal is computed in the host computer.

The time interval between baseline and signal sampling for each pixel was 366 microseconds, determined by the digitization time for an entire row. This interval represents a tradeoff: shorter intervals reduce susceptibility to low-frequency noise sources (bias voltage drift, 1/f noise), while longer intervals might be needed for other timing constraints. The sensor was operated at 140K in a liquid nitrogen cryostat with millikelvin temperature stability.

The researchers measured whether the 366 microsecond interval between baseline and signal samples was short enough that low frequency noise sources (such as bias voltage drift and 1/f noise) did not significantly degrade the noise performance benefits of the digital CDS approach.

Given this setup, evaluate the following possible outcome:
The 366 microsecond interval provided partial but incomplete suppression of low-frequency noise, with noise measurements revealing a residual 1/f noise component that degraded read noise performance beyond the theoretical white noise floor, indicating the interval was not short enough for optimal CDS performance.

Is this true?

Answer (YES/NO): NO